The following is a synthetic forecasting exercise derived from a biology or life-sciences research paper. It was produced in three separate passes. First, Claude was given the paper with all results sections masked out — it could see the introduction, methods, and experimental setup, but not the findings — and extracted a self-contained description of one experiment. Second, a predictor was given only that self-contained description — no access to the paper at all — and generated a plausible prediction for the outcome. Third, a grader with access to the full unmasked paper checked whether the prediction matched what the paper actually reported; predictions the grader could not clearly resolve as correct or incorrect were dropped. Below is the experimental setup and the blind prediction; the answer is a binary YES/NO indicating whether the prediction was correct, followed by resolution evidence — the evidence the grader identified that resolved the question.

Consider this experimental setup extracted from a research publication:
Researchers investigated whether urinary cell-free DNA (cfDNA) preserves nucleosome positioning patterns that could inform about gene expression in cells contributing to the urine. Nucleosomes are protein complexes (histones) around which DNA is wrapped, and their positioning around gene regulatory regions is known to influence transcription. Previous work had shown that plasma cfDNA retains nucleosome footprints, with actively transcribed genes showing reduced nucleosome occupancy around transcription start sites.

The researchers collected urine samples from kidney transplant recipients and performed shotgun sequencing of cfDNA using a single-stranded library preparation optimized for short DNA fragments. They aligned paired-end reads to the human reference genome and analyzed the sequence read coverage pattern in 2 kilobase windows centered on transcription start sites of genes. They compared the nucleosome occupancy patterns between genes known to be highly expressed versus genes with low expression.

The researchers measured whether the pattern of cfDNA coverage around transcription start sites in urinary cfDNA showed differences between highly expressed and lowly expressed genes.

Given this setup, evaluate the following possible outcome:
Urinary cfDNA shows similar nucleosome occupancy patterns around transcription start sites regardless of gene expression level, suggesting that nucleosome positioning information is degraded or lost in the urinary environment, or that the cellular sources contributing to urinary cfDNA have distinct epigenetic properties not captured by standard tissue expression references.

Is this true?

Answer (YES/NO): NO